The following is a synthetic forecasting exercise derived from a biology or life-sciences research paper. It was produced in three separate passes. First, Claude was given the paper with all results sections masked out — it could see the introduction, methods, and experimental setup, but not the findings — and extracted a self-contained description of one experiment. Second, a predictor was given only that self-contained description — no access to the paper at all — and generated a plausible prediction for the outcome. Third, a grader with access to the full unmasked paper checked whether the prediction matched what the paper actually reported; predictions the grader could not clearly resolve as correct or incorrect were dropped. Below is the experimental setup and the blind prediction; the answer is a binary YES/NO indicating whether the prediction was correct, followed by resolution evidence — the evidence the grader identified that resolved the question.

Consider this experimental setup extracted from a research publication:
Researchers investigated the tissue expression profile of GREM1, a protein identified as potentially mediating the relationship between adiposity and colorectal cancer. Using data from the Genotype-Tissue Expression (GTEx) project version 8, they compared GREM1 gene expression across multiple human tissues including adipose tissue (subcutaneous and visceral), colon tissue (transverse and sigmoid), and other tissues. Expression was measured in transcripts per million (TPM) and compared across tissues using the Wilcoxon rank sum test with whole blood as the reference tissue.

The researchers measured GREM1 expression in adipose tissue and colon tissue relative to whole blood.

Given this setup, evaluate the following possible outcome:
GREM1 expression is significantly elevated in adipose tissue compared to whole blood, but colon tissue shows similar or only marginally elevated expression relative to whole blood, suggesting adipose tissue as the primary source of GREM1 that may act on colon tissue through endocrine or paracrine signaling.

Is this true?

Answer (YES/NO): NO